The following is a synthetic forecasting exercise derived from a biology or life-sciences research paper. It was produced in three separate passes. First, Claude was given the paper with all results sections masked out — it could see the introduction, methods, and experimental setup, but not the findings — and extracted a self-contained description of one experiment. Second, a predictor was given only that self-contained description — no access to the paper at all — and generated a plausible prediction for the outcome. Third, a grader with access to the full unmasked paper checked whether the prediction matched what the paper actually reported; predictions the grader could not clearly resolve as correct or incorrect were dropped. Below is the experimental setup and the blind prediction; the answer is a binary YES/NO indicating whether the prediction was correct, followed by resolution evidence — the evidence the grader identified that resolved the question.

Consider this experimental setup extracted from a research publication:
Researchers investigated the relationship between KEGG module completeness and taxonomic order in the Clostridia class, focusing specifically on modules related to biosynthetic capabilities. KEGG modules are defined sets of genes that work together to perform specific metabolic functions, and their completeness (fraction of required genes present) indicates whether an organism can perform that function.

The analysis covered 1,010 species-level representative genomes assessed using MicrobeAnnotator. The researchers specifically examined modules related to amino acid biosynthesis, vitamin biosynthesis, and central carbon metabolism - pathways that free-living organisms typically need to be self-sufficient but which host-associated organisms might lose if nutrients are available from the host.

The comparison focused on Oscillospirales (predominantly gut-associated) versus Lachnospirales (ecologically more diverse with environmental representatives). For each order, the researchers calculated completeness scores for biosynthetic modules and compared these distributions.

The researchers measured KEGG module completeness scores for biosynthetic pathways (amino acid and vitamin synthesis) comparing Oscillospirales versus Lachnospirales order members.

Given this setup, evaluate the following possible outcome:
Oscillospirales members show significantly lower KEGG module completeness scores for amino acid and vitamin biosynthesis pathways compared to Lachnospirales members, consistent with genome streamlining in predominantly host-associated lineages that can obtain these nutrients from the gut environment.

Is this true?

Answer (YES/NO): NO